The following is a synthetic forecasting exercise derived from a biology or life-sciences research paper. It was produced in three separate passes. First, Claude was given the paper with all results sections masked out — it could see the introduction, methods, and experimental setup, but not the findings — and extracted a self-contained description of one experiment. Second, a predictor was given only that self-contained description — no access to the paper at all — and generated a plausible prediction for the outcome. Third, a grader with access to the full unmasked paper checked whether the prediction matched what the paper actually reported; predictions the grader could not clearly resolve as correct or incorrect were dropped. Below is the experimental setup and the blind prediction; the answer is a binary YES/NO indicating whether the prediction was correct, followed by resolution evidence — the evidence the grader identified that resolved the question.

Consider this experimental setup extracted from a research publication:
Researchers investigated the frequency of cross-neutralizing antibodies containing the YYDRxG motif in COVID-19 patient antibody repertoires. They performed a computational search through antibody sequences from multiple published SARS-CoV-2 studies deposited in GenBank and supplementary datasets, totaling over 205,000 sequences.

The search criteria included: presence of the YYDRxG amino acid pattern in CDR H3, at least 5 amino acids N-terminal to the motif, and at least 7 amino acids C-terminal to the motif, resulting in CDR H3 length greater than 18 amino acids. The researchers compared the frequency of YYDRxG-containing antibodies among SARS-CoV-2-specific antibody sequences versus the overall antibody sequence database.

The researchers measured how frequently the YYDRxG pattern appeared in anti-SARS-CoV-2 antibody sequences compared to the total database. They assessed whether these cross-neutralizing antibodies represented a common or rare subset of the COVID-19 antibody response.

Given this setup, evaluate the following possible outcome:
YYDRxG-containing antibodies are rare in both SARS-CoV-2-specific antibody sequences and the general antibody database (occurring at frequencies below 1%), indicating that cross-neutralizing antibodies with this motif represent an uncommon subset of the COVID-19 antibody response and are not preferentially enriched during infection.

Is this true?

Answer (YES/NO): NO